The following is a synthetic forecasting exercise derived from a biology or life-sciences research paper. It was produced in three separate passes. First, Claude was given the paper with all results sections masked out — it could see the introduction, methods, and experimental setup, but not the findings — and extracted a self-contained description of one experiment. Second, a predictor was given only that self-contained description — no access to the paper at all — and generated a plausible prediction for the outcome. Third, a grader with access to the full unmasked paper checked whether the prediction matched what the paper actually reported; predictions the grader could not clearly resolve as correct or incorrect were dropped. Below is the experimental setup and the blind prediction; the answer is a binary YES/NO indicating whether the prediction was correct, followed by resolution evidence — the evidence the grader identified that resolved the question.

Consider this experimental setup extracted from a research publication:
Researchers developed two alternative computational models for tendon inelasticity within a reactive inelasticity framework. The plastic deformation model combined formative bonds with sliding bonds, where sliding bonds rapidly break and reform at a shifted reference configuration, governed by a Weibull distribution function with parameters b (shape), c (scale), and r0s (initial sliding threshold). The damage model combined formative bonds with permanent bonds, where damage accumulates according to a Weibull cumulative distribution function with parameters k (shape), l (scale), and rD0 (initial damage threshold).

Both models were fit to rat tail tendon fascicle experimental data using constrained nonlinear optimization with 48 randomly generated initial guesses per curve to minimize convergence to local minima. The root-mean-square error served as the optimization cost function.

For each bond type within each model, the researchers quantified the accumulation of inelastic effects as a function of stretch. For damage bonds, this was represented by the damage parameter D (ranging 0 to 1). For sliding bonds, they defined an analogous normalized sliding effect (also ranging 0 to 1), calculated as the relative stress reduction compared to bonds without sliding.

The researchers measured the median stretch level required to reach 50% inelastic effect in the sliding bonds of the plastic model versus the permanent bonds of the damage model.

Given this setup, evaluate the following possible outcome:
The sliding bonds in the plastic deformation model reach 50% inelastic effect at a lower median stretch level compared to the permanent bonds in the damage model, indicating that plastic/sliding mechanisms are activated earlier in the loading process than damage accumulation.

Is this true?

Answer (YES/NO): NO